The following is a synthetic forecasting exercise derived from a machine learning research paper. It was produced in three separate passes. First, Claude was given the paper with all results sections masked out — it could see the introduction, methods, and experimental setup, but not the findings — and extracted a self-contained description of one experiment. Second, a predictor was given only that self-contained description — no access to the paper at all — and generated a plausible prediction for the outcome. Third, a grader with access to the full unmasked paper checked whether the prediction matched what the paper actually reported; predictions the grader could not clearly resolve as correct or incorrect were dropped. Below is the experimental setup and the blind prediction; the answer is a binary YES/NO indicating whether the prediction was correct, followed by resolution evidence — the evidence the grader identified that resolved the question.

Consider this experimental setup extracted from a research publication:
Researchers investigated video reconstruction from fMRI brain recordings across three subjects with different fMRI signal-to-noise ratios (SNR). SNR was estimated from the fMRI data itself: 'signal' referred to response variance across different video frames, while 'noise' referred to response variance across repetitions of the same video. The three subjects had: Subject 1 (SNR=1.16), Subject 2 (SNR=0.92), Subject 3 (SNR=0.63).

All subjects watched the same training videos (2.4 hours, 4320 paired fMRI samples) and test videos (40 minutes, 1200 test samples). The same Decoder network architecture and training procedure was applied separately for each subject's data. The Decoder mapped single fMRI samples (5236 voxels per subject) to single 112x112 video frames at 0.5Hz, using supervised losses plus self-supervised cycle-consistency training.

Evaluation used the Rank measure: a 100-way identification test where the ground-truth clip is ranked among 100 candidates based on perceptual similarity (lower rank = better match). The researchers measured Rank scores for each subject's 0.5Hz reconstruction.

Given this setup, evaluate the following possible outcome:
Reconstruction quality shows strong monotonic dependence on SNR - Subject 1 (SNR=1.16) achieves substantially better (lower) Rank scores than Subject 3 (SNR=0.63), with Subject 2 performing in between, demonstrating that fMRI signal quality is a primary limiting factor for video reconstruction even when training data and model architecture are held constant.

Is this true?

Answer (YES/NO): NO